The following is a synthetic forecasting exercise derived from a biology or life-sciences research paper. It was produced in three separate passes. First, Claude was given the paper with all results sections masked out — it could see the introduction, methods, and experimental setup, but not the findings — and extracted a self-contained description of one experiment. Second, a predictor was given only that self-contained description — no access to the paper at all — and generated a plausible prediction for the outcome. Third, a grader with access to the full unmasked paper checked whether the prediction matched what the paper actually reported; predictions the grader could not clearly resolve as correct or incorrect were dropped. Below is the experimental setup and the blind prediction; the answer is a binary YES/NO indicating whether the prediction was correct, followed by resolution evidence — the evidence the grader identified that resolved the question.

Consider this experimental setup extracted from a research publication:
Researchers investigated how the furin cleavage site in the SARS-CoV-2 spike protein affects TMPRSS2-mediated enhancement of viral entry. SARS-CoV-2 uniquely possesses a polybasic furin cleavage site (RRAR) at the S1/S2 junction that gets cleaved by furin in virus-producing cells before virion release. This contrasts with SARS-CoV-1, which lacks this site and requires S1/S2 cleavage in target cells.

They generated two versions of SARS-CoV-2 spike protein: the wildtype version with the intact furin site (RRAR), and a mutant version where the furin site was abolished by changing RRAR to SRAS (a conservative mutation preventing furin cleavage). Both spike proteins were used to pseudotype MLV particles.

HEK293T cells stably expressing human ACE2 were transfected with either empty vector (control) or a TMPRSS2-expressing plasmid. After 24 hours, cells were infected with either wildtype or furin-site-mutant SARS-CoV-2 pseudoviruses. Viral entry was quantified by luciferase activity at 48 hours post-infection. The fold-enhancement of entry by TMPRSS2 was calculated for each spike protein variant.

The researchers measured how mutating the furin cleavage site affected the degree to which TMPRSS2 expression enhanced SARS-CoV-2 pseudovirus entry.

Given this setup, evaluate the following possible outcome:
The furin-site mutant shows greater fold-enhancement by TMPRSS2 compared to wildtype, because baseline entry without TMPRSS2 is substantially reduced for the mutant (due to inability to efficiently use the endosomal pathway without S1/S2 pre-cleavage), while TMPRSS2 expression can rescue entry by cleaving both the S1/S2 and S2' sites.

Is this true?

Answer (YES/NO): NO